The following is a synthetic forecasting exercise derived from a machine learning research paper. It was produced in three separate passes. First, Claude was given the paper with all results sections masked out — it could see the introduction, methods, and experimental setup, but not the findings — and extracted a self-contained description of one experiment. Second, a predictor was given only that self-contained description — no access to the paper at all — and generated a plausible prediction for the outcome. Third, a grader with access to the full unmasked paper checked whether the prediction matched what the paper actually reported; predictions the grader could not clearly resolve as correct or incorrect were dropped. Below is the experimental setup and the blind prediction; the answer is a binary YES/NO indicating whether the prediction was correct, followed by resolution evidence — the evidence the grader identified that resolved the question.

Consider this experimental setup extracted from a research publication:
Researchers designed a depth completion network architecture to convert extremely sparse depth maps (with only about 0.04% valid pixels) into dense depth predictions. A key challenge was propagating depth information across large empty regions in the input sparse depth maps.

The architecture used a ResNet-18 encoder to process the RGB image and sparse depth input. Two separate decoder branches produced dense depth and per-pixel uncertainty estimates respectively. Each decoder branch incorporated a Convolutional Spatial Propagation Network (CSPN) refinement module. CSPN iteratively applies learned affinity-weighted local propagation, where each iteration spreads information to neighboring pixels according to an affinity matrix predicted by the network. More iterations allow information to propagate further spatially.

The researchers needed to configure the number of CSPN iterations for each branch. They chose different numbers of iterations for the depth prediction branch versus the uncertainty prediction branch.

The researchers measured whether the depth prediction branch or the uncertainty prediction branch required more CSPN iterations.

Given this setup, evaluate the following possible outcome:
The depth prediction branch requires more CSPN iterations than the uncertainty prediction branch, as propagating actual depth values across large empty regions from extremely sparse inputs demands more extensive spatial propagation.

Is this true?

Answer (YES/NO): YES